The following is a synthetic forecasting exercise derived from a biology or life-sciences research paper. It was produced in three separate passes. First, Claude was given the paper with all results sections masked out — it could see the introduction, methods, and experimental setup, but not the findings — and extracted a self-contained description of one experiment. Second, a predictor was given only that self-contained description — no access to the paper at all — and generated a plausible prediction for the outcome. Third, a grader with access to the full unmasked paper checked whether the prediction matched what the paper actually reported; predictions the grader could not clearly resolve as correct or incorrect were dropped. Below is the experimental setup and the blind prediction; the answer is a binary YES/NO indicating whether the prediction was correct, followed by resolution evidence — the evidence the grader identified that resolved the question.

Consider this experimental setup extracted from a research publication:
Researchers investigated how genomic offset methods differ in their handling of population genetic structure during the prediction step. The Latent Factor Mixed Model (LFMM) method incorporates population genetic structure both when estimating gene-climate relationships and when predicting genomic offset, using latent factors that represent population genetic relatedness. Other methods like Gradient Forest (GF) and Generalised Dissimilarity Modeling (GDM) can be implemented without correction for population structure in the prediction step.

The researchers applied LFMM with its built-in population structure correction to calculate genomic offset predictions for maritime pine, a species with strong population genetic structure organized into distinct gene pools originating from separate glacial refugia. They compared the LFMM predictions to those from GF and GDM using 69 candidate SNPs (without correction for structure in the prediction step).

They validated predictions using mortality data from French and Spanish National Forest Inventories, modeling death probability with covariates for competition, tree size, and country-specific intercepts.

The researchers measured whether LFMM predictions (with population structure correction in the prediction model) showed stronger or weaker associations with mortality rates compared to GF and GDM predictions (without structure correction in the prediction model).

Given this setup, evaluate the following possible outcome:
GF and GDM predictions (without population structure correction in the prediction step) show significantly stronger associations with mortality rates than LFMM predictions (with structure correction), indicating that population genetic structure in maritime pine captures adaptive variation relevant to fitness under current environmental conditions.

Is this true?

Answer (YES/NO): YES